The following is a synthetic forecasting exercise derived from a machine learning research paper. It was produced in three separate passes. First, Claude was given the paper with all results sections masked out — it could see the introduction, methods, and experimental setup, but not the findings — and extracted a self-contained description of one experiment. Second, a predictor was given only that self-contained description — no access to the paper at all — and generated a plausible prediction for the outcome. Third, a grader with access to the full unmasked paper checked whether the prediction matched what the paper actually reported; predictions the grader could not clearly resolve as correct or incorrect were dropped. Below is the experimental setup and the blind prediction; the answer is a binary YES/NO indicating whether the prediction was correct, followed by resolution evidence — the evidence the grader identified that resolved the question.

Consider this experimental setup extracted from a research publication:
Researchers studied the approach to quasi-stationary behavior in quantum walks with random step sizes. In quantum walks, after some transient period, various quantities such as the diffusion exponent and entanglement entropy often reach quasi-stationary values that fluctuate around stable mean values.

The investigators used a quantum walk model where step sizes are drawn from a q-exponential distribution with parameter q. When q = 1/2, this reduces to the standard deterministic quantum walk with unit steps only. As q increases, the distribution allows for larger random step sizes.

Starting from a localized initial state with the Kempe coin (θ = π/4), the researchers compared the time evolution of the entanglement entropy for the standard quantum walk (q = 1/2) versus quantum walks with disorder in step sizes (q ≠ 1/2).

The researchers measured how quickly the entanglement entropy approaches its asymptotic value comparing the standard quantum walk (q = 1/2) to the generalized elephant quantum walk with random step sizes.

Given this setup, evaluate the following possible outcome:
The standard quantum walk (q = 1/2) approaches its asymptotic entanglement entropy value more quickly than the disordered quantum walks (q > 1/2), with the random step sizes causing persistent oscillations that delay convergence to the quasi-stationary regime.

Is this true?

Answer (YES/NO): NO